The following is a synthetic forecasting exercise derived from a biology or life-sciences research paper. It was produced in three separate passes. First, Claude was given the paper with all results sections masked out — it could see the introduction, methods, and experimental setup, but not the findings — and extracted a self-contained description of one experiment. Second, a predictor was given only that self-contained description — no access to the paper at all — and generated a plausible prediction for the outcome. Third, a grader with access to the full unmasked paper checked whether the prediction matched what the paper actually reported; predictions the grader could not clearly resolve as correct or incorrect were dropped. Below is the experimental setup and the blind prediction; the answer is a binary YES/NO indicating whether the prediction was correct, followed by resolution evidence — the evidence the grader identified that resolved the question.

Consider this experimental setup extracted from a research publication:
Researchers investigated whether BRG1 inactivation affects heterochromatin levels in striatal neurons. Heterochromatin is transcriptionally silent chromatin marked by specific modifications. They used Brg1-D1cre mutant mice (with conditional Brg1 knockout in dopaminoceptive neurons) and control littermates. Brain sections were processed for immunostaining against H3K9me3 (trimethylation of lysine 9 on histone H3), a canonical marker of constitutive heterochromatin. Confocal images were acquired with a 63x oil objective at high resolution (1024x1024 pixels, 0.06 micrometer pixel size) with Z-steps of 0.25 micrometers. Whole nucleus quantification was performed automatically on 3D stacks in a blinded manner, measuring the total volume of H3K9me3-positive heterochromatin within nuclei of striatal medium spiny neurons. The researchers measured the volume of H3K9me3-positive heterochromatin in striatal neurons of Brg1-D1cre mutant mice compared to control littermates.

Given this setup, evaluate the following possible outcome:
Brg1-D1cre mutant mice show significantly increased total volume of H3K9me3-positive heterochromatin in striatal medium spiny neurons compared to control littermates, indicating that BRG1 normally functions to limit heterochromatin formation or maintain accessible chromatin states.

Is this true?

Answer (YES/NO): YES